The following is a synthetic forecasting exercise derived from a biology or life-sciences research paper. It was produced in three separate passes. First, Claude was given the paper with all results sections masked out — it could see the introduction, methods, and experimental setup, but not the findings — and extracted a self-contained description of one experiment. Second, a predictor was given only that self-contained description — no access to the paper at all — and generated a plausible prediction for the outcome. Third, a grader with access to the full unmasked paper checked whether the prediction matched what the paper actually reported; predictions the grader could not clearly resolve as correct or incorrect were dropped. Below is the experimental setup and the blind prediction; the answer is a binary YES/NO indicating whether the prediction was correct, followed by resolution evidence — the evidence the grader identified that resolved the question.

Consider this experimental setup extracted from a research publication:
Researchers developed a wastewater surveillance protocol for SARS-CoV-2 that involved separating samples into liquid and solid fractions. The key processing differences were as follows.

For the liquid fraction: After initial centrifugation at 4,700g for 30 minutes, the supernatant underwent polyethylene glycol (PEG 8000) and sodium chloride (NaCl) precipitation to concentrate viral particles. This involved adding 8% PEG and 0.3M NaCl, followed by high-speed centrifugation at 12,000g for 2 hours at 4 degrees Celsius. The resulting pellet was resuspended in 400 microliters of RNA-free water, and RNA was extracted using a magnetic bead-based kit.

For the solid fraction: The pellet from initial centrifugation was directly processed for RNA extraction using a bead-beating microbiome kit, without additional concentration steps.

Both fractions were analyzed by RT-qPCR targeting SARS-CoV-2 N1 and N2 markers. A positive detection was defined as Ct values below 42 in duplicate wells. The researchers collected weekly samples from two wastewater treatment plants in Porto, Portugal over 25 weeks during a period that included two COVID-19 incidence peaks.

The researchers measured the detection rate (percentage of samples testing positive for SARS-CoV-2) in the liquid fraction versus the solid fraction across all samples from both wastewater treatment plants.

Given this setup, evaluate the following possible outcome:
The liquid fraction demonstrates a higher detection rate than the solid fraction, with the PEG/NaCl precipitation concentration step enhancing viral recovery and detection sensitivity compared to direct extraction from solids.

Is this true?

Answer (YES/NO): YES